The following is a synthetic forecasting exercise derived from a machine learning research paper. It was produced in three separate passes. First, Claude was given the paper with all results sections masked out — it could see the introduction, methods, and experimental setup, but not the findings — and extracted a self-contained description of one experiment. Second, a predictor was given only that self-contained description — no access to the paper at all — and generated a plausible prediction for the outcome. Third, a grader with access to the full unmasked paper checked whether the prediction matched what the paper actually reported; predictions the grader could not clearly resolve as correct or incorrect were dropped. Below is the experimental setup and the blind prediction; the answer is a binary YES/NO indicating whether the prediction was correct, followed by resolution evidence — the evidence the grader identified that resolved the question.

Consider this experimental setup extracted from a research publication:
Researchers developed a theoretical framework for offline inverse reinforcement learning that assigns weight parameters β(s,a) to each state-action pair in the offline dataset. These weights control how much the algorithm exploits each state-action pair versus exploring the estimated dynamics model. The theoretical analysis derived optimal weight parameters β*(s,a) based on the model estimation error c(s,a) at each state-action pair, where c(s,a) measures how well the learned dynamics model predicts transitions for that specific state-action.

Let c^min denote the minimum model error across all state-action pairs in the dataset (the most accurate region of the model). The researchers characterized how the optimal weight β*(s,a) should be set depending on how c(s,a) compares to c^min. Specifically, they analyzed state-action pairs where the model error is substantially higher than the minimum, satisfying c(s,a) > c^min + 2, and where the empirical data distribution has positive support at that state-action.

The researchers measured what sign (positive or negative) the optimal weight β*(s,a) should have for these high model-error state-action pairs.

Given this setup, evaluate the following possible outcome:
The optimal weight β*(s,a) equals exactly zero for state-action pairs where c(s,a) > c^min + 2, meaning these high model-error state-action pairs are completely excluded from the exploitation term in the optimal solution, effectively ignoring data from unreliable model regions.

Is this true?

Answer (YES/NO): NO